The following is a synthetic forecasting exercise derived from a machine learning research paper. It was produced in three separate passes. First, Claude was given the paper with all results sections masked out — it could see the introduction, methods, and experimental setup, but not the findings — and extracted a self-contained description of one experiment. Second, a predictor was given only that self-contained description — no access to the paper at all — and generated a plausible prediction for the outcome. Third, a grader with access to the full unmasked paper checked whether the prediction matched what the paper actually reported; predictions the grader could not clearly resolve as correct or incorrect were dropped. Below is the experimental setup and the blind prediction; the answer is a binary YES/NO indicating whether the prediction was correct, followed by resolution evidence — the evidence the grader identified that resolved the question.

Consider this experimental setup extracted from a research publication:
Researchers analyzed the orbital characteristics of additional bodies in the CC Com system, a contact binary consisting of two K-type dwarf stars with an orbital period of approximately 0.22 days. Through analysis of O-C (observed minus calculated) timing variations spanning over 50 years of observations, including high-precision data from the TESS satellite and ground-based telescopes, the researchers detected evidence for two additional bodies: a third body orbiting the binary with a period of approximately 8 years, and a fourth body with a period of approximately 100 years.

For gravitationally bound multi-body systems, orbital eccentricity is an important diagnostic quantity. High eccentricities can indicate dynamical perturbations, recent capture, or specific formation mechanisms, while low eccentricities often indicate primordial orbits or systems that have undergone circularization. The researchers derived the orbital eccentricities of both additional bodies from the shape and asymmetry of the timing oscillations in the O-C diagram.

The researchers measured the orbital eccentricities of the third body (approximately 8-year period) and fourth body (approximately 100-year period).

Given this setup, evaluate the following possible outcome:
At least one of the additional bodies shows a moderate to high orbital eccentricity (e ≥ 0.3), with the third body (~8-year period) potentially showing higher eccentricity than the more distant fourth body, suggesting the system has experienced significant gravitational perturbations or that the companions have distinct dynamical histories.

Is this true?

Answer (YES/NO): NO